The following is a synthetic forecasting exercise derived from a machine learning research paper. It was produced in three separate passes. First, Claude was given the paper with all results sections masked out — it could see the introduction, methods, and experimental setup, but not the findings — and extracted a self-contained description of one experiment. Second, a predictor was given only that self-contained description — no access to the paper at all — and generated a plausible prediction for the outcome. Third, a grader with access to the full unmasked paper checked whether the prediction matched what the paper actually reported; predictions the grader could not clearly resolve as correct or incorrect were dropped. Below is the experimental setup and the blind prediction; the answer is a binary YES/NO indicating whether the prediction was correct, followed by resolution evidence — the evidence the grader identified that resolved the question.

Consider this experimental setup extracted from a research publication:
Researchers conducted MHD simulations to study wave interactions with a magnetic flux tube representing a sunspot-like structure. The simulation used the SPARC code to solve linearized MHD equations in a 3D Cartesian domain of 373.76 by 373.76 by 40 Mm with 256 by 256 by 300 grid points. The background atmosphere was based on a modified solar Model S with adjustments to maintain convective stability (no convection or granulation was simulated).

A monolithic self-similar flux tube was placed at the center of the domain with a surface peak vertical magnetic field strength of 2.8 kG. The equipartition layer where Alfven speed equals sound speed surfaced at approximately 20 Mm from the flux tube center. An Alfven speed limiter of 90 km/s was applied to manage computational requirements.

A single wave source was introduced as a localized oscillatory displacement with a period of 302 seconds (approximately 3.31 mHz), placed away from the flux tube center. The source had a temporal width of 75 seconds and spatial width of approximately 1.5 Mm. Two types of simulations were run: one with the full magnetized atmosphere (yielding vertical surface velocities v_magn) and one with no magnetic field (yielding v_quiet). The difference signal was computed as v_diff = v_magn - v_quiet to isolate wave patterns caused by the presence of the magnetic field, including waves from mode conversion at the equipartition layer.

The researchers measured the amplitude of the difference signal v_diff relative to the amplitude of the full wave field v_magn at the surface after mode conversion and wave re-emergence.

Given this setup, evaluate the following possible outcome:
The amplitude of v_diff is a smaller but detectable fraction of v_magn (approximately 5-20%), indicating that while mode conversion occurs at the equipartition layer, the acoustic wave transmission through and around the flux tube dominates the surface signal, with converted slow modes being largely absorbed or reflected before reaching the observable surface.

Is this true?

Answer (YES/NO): NO